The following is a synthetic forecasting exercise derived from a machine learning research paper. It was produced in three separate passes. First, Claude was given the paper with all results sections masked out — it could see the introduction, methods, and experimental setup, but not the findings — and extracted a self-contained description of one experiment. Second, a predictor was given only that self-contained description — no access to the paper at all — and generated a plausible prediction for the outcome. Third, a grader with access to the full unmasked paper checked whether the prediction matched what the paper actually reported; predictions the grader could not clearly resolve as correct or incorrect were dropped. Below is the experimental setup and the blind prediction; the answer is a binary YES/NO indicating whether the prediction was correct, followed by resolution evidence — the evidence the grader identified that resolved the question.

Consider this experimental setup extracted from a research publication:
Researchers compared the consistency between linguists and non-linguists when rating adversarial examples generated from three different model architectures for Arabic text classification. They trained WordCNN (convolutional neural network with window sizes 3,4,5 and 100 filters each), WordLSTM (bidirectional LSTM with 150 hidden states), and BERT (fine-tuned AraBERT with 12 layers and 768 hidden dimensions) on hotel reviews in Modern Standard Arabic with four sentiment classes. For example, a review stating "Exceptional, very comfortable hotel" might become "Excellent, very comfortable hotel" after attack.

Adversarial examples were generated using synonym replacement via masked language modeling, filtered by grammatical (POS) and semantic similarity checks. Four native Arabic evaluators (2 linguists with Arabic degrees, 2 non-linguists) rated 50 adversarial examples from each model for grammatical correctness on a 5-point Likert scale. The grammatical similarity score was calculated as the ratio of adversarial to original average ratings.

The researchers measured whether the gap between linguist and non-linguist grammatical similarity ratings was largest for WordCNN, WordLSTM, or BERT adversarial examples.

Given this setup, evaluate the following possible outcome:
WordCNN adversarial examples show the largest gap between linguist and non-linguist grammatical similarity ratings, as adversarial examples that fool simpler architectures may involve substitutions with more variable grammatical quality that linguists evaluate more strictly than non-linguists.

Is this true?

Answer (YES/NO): YES